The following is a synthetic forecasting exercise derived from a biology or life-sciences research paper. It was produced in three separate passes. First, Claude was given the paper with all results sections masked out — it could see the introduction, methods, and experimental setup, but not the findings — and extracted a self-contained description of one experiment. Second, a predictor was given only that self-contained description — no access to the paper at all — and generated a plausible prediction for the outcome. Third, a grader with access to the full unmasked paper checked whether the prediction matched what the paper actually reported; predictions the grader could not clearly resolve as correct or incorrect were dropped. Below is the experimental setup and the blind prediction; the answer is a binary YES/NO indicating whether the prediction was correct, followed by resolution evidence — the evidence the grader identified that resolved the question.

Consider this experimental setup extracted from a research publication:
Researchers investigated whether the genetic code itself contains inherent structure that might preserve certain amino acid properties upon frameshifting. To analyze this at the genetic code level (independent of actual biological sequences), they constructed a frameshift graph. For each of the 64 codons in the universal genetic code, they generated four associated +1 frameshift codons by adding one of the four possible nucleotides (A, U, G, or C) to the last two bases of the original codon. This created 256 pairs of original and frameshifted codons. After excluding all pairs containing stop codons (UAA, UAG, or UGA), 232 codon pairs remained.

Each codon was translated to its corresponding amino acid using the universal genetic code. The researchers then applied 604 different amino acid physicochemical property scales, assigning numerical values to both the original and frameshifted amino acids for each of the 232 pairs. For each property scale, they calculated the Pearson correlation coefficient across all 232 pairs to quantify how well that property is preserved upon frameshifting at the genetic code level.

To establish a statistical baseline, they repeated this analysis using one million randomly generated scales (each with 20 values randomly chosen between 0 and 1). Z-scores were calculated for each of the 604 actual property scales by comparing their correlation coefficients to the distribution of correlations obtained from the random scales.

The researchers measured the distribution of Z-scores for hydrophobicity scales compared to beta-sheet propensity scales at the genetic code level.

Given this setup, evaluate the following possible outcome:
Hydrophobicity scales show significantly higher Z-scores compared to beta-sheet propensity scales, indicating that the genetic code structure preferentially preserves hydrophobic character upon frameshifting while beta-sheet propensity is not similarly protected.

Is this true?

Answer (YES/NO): YES